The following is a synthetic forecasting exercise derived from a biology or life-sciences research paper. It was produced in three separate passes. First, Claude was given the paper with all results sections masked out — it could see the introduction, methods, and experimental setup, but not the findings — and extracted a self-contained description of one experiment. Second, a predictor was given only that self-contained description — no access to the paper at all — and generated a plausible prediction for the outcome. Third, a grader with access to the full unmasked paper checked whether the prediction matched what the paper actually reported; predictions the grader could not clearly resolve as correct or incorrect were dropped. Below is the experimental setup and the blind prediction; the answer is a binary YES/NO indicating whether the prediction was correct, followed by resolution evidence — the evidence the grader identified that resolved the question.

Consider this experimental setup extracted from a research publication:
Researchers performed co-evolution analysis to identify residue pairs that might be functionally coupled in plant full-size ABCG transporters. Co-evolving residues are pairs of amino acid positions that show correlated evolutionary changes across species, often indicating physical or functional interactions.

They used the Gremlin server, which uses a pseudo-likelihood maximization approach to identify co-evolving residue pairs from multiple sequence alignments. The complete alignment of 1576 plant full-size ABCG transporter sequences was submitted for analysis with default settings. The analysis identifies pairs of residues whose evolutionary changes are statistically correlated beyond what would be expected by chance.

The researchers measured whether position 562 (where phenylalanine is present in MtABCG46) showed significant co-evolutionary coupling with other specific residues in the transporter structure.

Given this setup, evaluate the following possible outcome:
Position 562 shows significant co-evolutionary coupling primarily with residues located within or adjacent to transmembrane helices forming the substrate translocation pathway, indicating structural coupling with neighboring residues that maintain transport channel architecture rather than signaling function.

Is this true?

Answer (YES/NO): NO